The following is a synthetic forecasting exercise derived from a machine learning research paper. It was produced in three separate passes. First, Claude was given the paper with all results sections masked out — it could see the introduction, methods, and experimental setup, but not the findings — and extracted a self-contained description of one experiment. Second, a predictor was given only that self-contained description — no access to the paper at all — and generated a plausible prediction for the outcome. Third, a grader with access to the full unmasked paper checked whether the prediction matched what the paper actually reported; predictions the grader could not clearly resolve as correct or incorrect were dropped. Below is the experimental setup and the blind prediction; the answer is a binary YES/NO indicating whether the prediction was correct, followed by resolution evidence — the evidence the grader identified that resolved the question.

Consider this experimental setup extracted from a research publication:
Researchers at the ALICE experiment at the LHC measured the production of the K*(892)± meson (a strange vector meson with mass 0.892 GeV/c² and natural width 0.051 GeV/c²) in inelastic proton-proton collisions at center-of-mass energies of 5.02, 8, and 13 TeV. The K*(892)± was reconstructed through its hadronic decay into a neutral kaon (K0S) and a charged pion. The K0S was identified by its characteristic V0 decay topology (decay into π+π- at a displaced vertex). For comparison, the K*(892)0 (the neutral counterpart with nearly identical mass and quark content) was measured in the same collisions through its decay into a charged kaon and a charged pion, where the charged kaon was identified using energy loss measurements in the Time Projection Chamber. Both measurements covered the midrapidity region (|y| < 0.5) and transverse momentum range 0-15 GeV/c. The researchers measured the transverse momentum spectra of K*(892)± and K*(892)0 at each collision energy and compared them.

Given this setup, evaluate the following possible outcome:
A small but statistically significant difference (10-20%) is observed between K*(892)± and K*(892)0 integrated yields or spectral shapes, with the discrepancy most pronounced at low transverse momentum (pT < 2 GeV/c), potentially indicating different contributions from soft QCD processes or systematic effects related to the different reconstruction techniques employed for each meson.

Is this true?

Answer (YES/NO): NO